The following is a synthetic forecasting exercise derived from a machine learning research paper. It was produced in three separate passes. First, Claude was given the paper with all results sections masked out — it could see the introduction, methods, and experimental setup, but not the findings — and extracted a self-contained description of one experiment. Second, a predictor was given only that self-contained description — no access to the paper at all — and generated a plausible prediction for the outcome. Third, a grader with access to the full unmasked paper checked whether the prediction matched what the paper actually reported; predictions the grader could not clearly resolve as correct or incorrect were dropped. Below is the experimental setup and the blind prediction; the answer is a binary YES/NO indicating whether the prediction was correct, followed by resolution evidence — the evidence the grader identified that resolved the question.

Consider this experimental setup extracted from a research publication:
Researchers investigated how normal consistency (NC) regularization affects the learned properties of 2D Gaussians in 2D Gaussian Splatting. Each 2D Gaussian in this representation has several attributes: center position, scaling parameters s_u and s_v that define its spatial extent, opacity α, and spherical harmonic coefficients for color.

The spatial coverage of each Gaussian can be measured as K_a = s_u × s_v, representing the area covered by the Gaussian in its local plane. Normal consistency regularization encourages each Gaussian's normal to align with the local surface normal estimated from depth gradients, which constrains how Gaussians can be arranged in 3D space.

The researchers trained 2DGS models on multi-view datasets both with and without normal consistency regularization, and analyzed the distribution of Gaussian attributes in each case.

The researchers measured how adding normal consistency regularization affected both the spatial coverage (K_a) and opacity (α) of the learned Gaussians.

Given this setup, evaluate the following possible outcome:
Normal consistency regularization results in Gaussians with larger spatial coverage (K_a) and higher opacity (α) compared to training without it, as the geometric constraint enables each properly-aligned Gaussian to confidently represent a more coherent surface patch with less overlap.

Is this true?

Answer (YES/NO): YES